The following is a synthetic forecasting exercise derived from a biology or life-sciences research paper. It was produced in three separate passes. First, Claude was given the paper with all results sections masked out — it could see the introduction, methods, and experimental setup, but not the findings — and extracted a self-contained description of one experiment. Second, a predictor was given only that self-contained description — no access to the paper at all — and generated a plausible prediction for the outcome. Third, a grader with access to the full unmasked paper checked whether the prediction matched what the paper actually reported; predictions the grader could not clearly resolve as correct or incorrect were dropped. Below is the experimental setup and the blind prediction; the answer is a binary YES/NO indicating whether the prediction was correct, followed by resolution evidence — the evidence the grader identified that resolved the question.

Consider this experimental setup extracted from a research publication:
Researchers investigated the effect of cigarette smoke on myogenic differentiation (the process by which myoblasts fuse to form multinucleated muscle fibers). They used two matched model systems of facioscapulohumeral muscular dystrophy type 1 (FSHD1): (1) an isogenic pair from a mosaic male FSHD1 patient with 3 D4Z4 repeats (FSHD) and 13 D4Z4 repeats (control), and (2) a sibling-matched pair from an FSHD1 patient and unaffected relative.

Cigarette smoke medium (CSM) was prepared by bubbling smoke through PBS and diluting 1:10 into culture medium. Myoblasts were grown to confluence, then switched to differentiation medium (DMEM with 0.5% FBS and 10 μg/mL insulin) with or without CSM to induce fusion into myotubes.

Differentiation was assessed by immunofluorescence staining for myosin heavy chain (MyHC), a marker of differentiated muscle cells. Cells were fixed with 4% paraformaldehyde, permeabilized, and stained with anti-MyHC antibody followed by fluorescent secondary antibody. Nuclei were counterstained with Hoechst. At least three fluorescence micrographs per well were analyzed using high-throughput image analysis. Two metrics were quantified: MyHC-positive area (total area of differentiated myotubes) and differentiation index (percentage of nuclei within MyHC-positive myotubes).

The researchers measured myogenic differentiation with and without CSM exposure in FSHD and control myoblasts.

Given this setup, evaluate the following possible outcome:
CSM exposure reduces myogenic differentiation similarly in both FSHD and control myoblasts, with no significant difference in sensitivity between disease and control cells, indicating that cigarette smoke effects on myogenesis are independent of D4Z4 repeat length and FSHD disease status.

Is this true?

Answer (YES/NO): NO